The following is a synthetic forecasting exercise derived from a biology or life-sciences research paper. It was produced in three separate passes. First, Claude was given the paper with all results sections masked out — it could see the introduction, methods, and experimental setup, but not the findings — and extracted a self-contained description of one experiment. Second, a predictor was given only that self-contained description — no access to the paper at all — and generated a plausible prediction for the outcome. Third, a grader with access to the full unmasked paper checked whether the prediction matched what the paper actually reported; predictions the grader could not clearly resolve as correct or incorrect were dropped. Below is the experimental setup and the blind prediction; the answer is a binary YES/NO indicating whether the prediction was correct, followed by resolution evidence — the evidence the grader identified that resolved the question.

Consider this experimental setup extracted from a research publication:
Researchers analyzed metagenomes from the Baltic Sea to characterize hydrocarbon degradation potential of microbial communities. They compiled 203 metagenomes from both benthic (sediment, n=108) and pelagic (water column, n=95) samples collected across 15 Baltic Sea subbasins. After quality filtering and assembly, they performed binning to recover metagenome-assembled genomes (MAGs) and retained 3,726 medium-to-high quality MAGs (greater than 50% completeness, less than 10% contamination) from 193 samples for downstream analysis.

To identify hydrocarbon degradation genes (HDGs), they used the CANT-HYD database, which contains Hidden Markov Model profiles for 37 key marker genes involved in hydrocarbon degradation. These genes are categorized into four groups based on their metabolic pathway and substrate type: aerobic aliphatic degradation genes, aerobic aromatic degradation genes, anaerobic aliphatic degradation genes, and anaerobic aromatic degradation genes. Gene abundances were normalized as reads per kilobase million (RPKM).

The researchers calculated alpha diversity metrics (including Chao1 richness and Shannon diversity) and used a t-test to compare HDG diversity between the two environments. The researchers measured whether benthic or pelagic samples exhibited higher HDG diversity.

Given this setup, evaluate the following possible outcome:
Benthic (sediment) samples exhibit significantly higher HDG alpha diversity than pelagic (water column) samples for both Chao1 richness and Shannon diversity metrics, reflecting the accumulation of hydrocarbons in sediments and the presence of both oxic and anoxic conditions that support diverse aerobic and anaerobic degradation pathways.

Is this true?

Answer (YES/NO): NO